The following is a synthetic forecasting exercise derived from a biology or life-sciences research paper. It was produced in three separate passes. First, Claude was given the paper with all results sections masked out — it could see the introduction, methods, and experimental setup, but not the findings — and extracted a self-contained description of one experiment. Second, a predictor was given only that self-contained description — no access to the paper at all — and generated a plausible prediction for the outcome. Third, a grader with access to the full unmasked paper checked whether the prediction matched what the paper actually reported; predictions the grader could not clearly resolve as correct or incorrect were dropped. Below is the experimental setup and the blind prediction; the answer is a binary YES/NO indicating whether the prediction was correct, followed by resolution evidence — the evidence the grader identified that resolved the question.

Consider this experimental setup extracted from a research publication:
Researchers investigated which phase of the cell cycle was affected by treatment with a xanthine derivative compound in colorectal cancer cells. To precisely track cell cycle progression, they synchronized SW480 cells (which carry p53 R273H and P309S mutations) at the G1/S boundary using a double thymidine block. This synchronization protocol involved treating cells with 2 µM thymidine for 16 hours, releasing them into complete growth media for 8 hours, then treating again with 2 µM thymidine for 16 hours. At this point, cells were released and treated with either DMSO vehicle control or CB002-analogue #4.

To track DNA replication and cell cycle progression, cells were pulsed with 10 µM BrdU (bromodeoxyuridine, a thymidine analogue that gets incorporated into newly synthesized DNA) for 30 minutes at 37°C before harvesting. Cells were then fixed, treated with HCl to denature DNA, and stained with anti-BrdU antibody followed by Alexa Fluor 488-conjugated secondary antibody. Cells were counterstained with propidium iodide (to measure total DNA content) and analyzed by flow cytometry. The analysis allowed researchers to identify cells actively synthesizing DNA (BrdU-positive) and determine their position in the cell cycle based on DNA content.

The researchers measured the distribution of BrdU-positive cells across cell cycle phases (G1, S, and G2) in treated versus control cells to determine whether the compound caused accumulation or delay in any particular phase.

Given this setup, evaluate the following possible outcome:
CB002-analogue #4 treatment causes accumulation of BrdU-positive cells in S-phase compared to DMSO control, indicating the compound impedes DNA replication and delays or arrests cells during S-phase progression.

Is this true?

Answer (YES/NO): YES